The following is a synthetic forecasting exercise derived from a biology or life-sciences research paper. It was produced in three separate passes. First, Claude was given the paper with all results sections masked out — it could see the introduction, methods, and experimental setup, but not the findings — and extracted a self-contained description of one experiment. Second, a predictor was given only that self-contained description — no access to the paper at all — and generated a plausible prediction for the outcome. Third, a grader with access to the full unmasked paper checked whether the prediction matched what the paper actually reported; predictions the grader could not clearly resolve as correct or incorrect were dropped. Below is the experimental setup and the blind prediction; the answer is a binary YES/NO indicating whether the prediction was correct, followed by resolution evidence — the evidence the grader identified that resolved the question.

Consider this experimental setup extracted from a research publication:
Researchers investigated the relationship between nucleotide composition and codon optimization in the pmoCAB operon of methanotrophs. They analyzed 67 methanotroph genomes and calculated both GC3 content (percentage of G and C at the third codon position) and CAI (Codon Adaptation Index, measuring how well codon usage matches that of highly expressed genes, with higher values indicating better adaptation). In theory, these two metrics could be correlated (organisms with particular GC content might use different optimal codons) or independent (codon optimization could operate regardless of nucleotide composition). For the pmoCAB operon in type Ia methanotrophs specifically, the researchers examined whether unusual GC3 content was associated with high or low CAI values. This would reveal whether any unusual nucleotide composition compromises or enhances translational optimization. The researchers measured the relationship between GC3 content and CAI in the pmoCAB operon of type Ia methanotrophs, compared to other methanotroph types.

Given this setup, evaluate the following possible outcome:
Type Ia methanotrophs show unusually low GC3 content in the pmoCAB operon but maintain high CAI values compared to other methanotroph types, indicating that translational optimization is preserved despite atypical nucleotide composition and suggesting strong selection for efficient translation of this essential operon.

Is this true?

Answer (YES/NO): YES